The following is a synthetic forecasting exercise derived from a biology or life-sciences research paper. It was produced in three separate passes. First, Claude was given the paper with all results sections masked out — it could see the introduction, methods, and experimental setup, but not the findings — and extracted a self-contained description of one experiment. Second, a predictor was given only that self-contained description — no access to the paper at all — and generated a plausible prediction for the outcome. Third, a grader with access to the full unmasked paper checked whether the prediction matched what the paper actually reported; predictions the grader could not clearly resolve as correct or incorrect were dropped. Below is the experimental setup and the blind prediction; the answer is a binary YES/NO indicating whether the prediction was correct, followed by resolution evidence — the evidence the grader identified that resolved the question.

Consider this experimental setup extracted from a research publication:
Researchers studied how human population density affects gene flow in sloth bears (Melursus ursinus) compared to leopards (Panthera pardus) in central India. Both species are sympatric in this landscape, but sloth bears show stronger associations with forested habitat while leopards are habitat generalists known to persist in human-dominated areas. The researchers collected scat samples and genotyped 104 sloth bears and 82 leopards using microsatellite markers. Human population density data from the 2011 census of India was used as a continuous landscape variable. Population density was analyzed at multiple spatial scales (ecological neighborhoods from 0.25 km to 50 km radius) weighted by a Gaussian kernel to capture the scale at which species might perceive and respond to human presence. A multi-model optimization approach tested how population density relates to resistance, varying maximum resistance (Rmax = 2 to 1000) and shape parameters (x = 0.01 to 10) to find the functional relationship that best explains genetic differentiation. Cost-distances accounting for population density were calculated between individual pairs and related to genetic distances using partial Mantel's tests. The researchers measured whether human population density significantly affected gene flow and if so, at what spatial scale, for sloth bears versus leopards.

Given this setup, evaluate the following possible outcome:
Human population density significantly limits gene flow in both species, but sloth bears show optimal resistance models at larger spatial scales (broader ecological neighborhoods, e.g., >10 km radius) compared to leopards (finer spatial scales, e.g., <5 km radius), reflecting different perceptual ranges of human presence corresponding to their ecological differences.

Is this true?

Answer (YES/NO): NO